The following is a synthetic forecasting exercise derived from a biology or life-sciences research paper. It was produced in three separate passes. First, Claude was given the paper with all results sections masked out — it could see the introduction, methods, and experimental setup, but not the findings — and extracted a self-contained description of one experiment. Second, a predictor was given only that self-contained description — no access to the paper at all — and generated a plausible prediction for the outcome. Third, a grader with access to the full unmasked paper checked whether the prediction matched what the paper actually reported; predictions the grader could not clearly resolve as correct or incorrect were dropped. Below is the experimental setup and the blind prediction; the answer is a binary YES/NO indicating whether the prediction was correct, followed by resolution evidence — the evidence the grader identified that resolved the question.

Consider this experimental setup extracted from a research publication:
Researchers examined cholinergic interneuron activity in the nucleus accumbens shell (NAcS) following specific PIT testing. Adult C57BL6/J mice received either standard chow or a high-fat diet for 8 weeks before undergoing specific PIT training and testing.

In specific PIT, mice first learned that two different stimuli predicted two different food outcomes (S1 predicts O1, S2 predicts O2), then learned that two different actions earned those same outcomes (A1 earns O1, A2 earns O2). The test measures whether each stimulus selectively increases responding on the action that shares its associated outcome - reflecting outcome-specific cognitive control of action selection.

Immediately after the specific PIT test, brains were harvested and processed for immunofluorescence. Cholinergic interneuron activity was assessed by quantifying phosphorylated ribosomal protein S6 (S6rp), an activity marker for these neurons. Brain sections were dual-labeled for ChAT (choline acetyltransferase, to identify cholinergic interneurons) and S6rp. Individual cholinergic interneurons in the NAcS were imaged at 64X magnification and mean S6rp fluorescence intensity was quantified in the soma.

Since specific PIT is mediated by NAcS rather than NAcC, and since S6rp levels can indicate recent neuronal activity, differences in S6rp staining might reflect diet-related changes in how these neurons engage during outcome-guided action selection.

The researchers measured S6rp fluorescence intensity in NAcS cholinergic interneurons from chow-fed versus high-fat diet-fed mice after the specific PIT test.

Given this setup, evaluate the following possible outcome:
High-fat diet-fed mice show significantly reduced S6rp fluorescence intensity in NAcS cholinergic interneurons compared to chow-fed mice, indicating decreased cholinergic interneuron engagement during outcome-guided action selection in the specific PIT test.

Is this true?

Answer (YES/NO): NO